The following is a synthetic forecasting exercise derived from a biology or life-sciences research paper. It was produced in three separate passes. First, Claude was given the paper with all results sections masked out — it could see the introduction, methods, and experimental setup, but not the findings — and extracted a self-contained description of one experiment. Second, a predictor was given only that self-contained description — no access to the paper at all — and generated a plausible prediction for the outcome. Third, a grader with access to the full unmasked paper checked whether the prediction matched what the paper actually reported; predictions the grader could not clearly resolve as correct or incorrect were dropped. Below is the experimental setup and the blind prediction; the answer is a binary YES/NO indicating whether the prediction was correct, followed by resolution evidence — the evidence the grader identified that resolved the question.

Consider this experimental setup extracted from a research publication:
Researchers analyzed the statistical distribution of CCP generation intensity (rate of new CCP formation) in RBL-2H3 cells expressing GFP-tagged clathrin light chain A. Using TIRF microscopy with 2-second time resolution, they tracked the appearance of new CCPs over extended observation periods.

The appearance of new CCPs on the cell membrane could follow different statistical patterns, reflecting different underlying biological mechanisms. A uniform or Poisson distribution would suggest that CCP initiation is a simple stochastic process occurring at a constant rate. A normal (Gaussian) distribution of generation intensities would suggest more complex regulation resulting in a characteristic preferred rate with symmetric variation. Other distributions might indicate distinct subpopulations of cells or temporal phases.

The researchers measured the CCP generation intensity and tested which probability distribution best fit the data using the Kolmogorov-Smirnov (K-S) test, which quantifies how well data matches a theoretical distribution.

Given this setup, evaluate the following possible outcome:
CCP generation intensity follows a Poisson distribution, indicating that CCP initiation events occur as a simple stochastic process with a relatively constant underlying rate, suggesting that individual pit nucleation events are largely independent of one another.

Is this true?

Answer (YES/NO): NO